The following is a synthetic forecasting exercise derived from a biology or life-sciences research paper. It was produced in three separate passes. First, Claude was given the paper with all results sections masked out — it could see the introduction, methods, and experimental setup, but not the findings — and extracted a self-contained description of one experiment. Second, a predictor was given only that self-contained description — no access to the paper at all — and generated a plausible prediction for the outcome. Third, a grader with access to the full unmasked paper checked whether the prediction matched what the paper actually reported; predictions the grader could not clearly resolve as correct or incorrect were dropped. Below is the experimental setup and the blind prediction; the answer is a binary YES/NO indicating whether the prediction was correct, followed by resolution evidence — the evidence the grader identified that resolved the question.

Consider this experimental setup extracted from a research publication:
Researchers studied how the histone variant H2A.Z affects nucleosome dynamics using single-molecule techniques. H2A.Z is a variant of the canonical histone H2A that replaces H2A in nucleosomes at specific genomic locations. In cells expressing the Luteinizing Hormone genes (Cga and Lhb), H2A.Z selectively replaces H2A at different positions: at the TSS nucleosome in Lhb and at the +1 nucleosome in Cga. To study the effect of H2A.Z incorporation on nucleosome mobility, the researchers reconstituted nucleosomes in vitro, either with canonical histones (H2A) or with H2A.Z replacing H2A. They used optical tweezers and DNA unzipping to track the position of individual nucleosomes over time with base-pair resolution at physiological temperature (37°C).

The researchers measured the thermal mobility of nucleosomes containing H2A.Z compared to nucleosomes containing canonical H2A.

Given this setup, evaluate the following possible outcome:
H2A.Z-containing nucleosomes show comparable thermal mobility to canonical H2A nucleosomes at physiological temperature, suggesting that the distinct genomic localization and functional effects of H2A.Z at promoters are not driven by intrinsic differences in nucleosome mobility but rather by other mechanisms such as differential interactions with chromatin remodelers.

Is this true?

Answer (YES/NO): NO